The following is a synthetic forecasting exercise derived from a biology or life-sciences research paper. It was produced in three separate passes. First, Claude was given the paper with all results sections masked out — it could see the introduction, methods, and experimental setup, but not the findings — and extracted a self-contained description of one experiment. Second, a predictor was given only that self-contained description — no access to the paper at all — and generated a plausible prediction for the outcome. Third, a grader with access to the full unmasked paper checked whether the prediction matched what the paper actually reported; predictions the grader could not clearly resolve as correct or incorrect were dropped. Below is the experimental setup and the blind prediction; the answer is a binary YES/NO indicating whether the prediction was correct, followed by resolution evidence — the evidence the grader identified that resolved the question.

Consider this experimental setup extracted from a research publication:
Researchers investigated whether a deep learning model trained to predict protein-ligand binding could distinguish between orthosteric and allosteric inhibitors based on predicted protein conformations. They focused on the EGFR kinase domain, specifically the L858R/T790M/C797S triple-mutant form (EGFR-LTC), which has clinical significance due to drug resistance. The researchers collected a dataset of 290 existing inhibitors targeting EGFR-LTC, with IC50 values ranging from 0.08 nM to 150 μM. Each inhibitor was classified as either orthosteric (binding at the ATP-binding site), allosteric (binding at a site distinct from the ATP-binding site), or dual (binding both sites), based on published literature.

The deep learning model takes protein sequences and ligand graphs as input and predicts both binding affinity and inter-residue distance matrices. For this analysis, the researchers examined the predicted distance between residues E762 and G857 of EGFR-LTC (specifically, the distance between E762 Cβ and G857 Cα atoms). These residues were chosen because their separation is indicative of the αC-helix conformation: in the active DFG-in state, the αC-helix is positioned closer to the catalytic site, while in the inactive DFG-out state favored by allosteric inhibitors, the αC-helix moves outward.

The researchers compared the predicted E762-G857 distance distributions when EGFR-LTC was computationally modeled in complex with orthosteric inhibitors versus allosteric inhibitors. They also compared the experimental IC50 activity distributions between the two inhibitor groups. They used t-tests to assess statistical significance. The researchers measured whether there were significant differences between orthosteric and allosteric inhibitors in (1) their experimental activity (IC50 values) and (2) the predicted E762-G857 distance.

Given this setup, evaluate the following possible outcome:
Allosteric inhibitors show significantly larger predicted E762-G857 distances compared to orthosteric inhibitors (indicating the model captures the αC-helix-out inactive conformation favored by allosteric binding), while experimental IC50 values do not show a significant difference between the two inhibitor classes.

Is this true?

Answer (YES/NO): YES